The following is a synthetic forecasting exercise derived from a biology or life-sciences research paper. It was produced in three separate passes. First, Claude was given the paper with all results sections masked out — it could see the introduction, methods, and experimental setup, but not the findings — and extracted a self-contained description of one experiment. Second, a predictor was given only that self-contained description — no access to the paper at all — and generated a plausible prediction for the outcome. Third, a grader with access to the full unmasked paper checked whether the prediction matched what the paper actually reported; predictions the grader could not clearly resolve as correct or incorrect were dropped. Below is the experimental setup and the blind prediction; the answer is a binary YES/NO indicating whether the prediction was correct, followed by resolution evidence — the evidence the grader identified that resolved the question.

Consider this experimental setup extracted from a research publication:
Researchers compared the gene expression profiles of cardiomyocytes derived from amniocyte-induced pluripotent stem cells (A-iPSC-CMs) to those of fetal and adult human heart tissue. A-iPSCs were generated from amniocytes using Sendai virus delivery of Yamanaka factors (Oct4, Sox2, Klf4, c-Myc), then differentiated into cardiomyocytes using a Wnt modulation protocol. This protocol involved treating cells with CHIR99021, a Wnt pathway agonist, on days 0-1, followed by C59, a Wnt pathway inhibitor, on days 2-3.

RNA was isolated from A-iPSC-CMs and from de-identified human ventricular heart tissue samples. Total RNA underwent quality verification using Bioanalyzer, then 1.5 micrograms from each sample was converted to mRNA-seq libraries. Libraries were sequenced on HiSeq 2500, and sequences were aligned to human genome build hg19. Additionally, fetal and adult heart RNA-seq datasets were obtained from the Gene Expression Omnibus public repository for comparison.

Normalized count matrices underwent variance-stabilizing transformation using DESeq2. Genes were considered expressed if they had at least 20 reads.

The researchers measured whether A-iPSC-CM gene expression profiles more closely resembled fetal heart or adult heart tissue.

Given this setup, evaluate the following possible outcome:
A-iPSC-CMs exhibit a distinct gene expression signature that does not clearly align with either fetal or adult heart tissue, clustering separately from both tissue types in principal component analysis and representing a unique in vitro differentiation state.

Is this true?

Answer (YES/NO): YES